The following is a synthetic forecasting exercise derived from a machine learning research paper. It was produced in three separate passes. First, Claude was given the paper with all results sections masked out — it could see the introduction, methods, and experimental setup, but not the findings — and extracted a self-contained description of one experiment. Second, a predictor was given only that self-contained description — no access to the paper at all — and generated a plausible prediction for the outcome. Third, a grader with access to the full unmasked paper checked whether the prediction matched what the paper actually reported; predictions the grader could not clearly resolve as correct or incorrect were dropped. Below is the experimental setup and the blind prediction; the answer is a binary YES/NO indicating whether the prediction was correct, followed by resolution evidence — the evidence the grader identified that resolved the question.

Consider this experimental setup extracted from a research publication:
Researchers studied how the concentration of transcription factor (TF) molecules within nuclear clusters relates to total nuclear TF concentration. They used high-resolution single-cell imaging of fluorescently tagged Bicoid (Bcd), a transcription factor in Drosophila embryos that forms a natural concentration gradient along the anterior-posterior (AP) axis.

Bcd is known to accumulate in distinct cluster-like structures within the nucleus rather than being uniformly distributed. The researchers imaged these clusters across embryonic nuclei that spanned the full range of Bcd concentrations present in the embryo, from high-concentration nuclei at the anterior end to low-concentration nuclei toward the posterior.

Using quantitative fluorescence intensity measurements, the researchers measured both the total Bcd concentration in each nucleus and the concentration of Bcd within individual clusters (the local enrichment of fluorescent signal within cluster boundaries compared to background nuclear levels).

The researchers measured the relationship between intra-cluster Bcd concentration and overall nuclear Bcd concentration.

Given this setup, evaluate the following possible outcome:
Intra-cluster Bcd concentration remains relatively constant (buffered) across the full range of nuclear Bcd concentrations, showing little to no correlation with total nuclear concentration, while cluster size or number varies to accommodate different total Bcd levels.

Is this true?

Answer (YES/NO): NO